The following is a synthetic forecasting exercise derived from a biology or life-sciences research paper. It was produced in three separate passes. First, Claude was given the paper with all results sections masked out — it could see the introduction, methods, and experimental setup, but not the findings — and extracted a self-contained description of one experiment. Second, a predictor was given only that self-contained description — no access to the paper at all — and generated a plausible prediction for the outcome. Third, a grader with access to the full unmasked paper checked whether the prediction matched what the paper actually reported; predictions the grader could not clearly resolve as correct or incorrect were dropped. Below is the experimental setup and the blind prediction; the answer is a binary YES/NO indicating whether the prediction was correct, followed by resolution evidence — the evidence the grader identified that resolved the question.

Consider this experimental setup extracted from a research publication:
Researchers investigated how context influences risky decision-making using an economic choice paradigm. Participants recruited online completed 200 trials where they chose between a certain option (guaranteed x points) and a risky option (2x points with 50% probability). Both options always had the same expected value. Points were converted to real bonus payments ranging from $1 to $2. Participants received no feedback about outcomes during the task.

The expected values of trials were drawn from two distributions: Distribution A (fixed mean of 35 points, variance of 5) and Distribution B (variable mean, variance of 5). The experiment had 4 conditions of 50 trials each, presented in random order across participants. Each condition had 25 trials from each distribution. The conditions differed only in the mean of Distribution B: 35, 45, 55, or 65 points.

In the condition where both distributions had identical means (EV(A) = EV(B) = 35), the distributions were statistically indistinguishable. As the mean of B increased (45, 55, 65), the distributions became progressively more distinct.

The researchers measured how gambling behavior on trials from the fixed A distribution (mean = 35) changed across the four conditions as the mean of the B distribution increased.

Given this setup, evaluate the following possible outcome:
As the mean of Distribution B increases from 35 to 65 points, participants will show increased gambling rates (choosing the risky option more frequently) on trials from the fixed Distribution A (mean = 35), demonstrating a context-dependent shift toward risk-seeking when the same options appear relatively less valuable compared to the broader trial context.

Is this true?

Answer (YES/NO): NO